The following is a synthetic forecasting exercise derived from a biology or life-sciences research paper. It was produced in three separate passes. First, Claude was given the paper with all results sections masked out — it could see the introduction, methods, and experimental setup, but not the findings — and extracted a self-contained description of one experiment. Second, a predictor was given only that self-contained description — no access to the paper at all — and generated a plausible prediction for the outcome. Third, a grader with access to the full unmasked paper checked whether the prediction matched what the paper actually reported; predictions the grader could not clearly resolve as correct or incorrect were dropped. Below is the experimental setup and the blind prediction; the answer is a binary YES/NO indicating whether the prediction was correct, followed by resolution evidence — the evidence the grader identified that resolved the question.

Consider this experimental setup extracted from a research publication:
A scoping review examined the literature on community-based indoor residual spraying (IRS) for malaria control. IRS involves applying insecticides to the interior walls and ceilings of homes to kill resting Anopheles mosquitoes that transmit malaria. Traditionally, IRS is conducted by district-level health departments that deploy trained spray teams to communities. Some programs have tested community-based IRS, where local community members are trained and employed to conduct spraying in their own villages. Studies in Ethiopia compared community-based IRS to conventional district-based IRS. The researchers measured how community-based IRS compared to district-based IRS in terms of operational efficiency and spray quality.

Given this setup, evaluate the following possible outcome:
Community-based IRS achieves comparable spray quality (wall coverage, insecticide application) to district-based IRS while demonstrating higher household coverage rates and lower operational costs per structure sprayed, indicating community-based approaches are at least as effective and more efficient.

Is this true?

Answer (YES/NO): NO